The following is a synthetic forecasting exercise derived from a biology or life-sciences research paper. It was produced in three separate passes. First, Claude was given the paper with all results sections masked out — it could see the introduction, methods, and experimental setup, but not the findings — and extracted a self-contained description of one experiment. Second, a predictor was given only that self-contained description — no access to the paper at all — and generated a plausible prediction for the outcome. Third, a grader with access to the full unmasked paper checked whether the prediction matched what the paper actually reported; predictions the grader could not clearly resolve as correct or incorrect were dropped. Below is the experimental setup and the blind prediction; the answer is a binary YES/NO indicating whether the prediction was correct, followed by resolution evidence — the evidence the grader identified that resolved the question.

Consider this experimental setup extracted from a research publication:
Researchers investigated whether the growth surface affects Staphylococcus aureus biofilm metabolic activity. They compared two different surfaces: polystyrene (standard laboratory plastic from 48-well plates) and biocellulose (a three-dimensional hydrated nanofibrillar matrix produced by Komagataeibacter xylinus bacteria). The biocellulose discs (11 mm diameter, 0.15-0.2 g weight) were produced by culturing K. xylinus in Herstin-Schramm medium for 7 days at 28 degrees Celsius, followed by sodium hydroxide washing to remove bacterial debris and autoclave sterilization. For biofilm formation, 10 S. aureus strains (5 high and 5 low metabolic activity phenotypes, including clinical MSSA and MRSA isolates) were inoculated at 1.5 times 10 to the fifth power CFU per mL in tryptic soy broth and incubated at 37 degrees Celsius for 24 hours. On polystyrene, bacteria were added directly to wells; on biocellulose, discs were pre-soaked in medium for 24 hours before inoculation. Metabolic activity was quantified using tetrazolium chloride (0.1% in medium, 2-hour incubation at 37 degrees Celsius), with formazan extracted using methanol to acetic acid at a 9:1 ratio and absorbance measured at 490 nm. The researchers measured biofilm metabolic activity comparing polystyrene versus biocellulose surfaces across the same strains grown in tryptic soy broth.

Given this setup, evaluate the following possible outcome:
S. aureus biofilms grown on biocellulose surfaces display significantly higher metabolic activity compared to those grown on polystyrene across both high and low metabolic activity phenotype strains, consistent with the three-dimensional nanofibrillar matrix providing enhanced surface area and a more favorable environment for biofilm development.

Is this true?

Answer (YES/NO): NO